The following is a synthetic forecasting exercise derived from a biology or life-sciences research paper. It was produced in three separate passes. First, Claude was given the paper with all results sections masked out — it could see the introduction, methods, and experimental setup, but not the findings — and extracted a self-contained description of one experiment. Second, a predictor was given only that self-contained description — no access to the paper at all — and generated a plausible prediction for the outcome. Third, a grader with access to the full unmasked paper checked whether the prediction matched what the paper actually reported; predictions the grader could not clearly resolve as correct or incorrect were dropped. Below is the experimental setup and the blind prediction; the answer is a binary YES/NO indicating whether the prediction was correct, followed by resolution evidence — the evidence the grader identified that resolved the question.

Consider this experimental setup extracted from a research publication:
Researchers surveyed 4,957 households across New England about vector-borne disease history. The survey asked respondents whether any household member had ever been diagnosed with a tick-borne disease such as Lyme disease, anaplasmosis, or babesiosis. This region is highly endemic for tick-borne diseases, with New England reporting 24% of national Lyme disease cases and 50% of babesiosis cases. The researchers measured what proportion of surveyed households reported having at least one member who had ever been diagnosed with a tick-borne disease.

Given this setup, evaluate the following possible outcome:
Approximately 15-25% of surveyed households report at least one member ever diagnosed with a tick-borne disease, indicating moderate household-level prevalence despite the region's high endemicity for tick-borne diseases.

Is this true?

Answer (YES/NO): NO